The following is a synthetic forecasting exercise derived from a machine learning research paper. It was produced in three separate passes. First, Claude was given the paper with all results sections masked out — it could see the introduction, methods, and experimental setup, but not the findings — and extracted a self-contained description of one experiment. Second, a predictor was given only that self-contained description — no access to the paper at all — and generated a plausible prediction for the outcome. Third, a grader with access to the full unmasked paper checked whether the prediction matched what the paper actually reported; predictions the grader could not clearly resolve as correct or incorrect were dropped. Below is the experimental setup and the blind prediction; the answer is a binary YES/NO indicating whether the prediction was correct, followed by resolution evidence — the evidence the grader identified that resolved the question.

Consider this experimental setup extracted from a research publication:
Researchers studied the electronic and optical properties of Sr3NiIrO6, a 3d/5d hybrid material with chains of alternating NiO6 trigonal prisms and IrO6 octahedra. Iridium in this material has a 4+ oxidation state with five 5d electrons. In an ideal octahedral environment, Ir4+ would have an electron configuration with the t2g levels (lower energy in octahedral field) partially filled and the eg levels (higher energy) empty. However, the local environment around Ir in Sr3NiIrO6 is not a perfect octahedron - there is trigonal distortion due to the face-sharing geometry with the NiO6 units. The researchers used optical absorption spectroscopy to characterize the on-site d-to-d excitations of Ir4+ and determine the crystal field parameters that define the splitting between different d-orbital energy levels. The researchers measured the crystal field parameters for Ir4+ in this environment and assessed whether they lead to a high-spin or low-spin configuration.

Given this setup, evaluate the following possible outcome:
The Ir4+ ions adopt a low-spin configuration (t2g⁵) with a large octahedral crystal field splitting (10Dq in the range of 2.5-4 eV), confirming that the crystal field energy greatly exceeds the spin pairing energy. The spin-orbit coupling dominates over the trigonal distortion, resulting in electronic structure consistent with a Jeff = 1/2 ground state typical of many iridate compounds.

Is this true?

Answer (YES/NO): YES